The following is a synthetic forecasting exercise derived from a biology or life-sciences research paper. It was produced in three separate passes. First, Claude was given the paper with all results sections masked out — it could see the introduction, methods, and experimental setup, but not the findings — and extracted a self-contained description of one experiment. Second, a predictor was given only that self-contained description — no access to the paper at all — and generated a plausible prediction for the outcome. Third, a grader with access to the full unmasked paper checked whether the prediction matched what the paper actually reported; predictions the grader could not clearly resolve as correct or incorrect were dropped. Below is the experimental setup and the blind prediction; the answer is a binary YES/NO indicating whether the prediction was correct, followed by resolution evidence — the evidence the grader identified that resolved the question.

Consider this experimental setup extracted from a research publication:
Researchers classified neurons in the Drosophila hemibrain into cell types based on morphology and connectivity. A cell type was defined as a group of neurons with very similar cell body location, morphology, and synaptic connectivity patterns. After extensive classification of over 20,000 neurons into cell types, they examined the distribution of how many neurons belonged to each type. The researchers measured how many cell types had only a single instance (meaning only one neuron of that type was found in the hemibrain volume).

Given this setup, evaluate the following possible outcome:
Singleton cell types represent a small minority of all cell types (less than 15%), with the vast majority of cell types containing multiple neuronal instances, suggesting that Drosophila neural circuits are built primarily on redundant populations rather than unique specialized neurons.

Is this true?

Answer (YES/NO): NO